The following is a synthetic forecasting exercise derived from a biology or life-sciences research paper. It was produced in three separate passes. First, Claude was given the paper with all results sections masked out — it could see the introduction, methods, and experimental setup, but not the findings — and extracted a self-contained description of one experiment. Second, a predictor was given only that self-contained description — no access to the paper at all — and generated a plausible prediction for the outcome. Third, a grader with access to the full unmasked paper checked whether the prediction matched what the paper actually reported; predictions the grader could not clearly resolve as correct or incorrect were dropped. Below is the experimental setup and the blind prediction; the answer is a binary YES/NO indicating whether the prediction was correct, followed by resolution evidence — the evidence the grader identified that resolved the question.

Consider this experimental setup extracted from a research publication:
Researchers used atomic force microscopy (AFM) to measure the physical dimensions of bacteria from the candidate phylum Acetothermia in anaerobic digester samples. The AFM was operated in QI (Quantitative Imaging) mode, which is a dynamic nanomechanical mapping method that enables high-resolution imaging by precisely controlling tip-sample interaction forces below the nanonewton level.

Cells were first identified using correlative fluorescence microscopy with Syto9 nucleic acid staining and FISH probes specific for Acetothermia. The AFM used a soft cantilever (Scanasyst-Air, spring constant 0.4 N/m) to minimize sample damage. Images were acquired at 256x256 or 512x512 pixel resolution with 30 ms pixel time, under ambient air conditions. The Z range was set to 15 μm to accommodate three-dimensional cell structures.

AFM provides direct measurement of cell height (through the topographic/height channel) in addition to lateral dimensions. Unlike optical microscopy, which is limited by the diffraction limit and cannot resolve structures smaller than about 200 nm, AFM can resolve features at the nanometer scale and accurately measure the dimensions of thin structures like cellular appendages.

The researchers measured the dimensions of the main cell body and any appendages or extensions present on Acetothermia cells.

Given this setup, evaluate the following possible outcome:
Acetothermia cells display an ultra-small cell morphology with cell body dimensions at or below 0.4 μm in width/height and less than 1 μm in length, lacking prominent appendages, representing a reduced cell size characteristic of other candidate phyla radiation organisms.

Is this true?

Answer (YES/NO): NO